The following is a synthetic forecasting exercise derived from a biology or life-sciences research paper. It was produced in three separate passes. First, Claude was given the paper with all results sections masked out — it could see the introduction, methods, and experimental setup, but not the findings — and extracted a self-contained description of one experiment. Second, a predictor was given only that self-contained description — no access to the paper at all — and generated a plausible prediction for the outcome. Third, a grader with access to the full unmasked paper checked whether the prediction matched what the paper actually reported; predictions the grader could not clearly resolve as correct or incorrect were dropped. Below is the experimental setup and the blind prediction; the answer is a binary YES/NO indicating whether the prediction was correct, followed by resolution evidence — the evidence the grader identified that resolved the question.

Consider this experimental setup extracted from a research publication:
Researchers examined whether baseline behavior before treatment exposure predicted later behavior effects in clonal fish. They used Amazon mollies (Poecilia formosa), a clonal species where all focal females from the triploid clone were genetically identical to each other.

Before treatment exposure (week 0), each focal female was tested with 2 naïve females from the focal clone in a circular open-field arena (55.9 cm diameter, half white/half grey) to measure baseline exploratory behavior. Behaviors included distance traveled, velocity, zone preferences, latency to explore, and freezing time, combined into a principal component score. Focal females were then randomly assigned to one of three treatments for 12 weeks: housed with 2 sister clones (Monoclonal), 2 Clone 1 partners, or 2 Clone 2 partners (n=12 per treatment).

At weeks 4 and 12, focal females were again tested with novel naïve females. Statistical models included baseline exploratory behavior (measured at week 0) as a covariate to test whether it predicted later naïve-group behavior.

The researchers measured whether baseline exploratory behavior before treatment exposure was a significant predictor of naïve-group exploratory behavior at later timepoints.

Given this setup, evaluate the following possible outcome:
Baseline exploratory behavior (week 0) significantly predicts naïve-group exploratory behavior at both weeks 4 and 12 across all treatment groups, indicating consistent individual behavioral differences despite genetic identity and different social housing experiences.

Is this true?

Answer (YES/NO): NO